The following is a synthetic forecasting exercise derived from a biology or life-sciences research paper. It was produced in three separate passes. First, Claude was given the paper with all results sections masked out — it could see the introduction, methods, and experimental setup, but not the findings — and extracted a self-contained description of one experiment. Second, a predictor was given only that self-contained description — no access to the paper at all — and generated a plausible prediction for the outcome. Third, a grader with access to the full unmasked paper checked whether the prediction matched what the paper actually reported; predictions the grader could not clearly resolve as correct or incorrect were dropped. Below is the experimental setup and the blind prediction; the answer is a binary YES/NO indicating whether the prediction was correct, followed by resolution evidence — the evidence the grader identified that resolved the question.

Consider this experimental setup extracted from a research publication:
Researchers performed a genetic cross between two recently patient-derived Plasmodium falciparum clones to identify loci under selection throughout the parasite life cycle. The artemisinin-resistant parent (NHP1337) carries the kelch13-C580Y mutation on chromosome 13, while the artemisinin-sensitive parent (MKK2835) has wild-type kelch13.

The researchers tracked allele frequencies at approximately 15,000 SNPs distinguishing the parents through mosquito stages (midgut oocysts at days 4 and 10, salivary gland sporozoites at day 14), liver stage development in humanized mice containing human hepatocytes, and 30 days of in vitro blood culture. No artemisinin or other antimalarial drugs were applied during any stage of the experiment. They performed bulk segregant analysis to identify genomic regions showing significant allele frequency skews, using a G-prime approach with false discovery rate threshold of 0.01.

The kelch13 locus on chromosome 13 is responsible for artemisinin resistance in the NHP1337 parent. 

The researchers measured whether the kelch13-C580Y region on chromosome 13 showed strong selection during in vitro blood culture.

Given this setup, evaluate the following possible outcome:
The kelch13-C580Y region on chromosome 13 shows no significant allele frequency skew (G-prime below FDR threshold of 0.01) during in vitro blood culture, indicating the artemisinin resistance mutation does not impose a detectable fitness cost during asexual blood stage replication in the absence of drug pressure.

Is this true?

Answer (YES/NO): YES